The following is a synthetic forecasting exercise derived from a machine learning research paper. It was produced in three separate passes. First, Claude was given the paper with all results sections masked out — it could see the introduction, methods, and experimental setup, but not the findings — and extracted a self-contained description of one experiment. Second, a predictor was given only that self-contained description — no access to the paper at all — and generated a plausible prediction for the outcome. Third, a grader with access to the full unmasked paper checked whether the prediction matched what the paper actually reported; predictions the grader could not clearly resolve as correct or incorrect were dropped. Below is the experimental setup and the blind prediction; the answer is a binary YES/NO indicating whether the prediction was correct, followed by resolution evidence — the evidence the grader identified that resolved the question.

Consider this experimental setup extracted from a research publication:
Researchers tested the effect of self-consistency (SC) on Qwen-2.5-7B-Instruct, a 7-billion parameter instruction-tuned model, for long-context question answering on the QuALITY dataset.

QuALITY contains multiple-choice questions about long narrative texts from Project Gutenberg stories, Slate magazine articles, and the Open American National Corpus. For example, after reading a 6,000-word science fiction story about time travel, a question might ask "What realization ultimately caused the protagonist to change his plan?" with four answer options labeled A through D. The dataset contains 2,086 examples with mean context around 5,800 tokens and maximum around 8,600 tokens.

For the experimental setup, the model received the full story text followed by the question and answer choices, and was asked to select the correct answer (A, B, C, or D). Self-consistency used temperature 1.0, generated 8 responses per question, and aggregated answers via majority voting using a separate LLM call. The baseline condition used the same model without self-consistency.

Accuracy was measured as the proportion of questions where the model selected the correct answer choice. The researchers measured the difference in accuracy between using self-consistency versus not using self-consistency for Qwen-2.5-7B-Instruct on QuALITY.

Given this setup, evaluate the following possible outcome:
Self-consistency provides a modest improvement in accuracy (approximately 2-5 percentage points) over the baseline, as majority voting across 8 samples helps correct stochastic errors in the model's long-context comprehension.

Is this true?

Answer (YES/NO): NO